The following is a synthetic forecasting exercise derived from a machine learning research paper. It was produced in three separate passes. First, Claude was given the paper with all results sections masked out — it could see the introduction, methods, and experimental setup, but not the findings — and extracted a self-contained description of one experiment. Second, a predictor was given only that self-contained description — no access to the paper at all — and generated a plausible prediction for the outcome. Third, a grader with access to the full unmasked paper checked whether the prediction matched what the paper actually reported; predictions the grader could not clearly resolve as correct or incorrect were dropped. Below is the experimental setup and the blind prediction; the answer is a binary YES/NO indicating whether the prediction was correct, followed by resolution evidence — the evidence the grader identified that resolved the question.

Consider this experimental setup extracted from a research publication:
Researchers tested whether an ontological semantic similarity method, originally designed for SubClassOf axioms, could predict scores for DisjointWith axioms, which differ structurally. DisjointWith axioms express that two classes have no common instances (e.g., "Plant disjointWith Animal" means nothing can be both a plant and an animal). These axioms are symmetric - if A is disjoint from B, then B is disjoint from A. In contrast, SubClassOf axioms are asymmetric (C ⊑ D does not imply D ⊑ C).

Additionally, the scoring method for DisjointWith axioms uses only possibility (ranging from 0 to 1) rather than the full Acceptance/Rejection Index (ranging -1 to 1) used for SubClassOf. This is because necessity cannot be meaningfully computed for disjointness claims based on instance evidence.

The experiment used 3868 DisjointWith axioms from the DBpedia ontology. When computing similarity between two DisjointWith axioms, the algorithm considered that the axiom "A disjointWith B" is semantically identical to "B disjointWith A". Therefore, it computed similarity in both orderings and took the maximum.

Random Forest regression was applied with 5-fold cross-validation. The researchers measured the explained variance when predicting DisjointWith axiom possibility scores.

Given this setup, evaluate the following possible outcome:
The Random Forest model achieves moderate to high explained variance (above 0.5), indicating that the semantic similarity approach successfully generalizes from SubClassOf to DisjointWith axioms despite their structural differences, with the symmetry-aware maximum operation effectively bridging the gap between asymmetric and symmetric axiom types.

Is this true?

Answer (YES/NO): YES